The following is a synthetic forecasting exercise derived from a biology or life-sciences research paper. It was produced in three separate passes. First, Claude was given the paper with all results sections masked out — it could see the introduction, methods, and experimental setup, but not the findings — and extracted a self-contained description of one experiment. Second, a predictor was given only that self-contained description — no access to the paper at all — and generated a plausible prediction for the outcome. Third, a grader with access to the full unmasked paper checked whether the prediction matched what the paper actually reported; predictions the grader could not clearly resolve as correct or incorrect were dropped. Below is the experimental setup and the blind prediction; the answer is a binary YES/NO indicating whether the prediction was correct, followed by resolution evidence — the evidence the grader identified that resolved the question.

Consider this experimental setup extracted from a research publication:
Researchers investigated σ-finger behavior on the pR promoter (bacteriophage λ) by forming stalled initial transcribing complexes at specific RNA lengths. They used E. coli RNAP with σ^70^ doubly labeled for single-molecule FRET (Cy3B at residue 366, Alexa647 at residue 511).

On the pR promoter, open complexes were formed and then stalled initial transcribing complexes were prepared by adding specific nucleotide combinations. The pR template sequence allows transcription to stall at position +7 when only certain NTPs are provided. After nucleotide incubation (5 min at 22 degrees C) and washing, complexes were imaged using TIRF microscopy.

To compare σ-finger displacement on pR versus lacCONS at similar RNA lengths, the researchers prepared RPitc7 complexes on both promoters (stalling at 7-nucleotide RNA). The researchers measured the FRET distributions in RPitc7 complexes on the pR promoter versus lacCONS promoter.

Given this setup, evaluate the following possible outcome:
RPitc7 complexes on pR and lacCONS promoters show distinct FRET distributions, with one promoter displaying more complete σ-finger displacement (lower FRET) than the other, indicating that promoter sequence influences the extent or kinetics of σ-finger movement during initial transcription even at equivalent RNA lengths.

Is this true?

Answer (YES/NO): YES